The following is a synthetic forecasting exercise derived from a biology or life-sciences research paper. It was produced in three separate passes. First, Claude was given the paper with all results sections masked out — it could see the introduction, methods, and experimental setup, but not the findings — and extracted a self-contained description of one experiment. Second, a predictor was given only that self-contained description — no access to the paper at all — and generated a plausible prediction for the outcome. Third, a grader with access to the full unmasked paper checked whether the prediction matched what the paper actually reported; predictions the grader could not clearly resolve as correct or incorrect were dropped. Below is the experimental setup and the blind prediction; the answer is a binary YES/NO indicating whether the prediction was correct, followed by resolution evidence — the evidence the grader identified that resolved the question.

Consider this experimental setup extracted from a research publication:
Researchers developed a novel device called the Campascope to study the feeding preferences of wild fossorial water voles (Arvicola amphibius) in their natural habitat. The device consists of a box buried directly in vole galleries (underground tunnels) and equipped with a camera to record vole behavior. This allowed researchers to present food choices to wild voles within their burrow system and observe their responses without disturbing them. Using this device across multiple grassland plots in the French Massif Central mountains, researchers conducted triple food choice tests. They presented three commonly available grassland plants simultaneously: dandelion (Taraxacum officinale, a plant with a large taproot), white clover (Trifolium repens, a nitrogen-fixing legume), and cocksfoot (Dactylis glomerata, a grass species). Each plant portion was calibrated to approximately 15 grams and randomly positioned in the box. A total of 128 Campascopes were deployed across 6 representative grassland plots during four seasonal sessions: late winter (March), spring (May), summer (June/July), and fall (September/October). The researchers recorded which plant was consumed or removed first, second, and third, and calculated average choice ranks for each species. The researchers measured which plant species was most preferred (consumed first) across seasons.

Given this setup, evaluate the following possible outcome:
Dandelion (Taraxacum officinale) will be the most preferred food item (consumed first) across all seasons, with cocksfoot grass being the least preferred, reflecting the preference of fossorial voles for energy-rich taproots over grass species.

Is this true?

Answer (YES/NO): YES